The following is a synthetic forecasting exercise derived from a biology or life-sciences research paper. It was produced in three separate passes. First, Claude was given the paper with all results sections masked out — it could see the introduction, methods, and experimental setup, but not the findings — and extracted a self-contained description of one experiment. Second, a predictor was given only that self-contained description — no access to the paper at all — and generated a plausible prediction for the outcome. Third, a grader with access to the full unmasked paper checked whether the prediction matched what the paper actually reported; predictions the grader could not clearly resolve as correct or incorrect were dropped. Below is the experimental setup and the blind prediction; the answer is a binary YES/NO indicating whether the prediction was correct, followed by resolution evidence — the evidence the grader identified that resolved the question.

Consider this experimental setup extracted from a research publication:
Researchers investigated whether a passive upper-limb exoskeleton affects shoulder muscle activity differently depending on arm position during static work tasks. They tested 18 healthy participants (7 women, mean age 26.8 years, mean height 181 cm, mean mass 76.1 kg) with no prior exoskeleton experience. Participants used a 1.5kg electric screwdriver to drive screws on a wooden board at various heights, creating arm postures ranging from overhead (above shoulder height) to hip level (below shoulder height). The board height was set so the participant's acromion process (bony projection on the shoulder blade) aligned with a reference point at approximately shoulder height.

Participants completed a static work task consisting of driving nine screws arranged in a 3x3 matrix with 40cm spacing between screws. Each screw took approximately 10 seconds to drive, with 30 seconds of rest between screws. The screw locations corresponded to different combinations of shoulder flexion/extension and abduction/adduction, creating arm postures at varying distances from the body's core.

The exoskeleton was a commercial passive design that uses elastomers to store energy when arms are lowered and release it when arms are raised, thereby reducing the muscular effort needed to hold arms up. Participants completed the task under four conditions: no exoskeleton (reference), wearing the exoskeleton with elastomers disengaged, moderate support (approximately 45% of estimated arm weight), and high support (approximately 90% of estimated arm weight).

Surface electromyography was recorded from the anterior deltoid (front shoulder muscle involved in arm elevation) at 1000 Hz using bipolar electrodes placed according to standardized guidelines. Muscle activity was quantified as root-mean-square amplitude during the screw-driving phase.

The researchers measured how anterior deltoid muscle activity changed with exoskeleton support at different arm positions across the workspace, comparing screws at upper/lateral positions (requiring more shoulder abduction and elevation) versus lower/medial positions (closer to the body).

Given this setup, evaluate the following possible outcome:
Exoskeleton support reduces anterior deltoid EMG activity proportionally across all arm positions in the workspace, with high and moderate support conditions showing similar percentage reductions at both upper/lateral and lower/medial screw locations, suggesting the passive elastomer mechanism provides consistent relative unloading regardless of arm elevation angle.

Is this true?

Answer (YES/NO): NO